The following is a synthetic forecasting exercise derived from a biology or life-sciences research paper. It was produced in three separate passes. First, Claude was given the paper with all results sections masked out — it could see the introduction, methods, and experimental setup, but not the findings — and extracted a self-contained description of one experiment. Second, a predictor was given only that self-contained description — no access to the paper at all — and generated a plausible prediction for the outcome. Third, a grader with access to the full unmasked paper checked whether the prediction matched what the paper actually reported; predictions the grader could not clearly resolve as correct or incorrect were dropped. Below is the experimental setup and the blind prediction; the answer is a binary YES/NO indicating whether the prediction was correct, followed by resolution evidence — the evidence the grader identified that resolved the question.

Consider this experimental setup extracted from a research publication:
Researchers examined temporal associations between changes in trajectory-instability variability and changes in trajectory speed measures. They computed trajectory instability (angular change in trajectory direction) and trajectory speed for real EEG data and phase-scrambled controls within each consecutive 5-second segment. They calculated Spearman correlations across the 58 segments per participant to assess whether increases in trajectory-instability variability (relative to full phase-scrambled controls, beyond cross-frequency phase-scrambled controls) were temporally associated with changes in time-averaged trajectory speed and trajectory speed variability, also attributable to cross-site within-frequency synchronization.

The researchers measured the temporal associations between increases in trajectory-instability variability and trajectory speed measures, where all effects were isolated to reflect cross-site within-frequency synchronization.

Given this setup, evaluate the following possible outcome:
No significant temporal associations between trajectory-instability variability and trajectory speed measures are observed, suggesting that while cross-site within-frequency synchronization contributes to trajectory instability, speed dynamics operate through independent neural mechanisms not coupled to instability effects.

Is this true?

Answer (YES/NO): NO